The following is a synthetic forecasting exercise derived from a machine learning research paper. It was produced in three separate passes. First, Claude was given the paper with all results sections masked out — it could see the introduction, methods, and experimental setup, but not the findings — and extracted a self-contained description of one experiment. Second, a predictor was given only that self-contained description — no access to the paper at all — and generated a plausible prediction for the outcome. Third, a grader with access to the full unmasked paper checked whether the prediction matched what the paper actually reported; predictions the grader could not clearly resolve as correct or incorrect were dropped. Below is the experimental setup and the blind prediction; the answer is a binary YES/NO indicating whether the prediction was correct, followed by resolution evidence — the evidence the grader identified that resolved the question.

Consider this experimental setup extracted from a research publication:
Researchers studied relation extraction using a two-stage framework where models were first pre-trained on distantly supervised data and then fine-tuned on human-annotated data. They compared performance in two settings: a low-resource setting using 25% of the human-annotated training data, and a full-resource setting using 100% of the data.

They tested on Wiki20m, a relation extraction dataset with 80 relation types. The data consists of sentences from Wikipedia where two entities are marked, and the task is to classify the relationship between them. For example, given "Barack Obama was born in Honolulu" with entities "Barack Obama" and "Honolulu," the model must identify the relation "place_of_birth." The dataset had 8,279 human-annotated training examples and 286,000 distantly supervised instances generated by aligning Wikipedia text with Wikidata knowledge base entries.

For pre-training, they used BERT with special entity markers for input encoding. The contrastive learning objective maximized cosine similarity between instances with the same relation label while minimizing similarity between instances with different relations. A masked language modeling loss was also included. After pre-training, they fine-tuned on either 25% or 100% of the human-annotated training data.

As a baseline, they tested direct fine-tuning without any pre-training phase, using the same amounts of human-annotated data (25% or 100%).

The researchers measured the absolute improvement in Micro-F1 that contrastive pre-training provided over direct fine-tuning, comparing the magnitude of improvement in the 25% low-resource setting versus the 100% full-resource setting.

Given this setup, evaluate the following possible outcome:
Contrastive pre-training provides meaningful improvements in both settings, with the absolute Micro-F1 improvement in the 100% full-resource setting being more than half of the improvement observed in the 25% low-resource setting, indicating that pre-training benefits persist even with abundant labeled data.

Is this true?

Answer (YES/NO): NO